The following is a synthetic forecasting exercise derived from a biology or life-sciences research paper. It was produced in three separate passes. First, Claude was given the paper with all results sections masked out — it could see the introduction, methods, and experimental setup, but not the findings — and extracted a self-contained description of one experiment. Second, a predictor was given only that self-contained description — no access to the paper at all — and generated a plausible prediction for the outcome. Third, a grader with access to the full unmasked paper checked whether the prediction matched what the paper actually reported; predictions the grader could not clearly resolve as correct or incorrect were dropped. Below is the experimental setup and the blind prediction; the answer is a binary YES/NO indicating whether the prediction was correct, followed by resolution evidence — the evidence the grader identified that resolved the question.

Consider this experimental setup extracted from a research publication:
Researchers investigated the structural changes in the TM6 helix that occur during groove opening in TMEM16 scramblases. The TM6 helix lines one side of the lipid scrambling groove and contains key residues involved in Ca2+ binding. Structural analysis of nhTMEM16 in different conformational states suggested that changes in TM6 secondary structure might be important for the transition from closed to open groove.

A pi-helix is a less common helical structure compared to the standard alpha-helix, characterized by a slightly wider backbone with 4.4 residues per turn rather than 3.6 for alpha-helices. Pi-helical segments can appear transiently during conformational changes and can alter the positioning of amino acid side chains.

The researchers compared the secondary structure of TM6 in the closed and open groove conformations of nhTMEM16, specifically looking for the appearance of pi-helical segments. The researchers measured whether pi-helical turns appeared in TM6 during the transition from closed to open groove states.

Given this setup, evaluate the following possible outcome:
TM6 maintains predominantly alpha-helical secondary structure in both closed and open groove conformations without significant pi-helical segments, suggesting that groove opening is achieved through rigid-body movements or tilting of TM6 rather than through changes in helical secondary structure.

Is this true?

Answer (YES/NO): NO